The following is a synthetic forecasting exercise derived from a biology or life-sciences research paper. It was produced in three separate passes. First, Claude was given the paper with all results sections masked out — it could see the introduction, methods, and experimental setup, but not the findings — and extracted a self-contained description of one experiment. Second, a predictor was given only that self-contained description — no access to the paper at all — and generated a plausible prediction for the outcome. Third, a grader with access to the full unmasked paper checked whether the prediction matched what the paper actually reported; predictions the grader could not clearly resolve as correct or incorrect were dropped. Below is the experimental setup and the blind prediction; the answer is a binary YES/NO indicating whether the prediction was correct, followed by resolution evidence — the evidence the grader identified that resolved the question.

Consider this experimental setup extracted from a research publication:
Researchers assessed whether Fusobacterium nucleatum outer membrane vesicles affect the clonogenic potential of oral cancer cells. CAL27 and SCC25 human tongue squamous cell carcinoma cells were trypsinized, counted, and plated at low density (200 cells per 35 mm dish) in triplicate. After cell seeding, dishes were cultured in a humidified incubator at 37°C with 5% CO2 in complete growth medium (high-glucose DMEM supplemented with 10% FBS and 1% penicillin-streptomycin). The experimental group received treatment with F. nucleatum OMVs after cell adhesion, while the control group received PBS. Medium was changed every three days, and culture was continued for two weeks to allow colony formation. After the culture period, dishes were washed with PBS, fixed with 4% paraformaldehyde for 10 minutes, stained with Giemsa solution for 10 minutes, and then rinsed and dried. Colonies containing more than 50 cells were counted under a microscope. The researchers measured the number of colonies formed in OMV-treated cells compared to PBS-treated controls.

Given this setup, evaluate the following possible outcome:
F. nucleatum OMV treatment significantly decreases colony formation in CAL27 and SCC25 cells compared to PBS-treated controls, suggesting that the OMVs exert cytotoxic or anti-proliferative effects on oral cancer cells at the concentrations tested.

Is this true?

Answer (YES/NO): NO